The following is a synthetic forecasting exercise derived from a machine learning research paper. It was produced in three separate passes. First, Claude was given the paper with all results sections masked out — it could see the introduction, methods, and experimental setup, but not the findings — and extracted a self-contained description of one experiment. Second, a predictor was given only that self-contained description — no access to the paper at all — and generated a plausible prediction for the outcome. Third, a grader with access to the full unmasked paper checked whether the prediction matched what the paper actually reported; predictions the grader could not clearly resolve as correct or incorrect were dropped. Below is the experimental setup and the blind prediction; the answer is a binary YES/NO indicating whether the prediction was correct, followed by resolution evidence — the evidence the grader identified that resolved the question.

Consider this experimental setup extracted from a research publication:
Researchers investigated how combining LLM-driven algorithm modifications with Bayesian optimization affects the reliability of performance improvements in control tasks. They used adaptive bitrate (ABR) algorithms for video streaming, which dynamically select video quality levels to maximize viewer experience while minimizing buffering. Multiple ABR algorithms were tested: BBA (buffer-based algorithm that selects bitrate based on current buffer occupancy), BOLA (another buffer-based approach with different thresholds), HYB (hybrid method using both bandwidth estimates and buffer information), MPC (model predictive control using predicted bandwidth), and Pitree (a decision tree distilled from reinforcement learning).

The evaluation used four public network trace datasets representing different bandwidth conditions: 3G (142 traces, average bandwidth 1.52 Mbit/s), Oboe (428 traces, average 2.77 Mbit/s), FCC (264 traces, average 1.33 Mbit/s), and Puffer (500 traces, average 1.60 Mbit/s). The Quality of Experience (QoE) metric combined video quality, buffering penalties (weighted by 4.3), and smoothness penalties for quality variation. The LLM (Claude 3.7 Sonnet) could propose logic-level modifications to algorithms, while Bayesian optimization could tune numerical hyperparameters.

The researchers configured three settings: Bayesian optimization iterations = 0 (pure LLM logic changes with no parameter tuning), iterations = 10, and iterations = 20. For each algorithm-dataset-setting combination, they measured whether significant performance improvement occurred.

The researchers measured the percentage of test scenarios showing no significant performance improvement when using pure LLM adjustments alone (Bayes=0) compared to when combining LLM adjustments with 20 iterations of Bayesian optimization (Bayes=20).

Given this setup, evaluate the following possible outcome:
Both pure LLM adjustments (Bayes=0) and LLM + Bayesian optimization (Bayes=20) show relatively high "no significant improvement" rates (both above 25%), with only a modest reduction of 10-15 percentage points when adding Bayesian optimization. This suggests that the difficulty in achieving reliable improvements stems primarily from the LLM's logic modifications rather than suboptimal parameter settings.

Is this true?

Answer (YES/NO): NO